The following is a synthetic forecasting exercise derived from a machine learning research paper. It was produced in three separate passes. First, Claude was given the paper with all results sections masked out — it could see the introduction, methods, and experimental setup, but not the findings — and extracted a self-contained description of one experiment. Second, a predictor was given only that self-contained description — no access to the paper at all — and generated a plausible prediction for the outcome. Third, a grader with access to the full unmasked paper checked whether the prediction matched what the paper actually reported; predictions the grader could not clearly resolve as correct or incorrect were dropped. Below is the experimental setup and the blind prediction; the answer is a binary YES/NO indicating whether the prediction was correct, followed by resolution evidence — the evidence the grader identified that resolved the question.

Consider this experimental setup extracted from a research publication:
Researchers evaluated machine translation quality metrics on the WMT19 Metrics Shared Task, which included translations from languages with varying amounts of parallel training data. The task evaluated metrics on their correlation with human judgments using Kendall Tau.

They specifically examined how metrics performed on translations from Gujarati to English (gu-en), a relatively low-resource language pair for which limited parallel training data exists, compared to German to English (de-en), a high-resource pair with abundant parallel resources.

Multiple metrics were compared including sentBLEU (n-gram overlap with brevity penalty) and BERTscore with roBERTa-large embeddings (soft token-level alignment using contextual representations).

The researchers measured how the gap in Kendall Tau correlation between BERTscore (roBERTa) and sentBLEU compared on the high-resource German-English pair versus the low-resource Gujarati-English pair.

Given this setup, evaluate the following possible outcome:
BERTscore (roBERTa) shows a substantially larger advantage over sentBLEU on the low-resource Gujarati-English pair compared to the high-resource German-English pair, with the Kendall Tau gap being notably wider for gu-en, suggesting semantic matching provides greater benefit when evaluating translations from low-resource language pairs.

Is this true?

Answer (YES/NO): NO